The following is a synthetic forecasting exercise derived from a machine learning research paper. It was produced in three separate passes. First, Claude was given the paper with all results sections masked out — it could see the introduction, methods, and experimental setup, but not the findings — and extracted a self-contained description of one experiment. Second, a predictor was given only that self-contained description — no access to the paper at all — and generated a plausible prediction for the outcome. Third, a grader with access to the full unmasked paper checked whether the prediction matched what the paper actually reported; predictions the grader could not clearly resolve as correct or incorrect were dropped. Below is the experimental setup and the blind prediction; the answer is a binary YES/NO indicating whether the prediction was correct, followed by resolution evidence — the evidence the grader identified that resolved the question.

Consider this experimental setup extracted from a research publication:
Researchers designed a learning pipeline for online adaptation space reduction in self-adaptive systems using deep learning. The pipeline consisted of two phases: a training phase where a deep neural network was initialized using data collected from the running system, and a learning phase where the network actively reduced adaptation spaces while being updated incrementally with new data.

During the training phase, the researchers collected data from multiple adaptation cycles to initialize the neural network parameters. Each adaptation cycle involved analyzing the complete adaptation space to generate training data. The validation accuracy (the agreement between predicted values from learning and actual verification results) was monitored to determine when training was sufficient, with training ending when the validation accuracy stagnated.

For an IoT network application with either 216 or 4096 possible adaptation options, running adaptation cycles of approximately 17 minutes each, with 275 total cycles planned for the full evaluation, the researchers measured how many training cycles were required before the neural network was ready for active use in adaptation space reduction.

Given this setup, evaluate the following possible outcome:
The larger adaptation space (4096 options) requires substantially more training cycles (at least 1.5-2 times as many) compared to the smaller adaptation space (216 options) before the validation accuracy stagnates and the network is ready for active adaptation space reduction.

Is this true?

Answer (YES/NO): NO